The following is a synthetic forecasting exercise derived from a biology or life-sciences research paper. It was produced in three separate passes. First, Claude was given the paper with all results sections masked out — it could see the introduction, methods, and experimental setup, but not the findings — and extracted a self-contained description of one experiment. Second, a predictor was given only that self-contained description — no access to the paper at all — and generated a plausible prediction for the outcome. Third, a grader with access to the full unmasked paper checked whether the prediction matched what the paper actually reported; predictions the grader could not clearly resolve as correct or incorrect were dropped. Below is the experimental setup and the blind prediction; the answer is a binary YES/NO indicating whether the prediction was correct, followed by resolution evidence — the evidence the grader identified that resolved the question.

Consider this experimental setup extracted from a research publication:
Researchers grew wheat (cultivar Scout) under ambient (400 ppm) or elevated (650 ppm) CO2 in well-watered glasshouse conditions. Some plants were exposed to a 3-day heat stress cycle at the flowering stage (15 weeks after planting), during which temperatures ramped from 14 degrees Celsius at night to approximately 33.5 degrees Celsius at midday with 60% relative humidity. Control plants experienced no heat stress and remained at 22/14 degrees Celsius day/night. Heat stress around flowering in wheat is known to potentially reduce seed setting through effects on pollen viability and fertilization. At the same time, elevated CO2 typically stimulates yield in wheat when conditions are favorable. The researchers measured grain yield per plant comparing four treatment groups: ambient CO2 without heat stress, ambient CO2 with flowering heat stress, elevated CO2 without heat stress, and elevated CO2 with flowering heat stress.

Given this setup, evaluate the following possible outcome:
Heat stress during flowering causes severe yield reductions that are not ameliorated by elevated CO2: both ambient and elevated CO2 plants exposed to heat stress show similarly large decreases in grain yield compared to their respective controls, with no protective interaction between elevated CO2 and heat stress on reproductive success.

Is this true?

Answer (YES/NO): NO